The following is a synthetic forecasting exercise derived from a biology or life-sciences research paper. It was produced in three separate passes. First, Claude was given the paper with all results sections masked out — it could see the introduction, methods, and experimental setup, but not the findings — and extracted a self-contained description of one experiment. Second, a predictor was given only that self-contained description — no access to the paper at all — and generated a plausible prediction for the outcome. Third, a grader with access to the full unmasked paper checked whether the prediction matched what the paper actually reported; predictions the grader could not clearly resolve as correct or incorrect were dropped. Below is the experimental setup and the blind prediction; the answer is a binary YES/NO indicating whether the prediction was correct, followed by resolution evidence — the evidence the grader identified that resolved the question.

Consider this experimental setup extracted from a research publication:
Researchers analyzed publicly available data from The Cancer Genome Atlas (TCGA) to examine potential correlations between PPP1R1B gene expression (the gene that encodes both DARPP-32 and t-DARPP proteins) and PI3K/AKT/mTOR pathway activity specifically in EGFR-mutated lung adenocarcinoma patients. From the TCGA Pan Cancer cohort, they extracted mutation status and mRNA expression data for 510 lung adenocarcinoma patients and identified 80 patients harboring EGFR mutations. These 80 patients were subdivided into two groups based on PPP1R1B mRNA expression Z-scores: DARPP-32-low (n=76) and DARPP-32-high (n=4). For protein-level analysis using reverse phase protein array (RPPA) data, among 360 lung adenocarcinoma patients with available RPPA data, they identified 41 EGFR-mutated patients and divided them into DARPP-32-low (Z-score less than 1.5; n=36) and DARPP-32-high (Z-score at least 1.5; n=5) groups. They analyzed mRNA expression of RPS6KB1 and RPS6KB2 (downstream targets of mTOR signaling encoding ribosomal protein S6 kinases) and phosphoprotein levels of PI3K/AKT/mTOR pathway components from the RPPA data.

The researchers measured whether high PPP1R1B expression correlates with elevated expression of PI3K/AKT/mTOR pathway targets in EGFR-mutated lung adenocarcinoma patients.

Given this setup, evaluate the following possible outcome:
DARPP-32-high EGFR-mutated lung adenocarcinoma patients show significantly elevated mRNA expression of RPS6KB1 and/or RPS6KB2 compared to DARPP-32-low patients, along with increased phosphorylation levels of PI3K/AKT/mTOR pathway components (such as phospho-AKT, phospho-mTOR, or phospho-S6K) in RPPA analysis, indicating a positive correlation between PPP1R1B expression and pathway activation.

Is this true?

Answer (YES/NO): YES